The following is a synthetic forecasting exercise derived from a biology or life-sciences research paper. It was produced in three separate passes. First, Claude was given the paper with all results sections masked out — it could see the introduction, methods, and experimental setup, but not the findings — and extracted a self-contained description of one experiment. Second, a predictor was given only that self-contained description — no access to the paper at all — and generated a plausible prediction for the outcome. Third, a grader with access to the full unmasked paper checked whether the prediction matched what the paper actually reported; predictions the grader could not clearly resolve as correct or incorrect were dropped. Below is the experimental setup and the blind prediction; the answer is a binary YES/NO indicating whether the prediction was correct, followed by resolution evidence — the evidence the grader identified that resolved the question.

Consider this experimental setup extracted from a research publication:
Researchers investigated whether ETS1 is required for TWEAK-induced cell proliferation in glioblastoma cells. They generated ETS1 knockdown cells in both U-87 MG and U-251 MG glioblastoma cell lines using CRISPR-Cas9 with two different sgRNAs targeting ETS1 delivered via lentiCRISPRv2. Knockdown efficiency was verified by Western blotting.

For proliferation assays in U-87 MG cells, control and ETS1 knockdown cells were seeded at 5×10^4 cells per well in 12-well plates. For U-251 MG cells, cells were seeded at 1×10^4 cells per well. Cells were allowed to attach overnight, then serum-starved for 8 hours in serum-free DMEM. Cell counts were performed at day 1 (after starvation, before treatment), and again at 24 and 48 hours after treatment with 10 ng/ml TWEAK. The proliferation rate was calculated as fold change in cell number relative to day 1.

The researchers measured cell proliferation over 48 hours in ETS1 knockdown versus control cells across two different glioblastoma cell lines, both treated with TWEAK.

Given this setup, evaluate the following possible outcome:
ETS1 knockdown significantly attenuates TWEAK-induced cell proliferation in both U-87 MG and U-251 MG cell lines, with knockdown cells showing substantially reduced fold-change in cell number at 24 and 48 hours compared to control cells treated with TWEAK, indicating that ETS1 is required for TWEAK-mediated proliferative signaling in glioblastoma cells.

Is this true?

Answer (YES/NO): YES